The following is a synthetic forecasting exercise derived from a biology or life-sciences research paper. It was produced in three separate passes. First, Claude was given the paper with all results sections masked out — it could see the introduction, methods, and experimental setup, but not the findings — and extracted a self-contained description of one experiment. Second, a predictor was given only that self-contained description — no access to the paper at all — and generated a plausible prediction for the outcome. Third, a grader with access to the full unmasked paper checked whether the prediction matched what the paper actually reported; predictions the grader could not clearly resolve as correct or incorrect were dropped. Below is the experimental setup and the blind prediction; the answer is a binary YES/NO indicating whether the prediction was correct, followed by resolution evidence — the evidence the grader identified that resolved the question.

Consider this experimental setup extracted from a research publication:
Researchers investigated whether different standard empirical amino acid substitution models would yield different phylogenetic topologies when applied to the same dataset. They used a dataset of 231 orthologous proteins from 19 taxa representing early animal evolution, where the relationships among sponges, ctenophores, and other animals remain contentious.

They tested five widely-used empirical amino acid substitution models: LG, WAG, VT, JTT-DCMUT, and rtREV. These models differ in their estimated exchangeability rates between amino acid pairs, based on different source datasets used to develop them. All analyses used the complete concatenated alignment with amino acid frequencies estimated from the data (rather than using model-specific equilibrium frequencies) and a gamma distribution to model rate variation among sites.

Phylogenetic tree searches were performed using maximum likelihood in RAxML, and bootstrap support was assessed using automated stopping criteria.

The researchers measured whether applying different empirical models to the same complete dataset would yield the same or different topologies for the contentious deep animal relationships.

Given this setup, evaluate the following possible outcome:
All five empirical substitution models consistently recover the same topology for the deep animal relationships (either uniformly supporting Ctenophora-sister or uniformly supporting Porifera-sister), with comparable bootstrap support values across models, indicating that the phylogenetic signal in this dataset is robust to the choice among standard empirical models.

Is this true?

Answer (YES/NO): YES